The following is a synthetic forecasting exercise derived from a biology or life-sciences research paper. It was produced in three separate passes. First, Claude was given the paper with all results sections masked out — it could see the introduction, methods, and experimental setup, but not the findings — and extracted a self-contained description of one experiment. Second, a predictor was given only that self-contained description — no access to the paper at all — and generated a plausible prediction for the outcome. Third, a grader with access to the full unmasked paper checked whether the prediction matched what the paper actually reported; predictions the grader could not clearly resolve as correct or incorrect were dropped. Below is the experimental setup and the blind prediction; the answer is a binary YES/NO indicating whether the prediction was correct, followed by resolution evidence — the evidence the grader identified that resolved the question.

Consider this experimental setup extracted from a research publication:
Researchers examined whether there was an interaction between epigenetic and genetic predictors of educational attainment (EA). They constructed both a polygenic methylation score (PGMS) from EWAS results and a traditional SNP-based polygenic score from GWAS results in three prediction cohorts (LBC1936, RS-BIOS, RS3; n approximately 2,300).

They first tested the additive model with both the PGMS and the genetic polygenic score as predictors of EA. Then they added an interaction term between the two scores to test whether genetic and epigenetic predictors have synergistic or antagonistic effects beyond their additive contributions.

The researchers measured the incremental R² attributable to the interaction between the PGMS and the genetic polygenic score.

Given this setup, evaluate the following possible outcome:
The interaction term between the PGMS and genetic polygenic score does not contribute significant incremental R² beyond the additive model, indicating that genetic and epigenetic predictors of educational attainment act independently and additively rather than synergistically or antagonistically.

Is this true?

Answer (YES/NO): NO